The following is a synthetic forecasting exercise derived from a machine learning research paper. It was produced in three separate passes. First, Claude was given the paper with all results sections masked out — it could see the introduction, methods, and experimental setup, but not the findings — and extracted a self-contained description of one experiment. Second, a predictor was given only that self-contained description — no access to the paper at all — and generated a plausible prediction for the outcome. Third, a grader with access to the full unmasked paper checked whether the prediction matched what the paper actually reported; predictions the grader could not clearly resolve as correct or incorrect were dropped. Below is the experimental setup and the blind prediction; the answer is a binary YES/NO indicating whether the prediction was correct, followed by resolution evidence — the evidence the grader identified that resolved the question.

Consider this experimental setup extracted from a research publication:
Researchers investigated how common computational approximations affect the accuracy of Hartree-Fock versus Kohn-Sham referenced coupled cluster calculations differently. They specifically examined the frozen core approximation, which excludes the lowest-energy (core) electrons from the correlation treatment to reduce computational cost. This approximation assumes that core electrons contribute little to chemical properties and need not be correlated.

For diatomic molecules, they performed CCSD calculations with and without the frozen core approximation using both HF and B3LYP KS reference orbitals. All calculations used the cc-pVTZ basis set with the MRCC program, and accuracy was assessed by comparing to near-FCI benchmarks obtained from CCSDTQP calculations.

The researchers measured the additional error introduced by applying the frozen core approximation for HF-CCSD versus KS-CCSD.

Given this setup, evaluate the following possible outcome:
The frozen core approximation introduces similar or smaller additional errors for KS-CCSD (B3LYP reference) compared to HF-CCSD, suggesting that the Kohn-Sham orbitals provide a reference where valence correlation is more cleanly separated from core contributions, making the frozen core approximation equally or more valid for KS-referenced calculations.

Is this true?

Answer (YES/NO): NO